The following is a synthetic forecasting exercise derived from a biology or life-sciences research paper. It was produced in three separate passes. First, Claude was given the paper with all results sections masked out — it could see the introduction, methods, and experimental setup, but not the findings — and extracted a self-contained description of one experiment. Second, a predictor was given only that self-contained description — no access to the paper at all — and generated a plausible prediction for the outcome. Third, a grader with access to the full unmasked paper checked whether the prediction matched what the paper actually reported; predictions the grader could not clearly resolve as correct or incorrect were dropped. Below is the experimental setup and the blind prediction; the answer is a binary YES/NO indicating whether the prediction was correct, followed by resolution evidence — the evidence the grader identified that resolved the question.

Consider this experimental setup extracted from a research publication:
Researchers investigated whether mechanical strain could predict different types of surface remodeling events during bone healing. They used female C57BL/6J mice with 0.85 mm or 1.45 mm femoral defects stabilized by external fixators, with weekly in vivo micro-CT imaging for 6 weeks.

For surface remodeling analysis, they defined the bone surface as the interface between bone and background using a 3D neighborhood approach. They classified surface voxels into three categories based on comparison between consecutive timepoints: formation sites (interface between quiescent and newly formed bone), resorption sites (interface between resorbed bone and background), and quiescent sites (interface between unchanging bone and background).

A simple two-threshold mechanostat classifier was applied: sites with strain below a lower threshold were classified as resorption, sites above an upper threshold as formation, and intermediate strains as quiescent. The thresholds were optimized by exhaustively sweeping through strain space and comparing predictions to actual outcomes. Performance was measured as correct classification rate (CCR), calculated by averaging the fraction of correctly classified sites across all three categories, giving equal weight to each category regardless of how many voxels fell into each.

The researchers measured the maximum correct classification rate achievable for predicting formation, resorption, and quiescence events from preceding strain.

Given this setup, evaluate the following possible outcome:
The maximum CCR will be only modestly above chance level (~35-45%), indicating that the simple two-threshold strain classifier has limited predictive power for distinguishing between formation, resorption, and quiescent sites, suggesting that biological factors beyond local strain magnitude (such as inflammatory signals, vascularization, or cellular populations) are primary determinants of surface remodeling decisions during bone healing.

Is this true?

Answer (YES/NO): YES